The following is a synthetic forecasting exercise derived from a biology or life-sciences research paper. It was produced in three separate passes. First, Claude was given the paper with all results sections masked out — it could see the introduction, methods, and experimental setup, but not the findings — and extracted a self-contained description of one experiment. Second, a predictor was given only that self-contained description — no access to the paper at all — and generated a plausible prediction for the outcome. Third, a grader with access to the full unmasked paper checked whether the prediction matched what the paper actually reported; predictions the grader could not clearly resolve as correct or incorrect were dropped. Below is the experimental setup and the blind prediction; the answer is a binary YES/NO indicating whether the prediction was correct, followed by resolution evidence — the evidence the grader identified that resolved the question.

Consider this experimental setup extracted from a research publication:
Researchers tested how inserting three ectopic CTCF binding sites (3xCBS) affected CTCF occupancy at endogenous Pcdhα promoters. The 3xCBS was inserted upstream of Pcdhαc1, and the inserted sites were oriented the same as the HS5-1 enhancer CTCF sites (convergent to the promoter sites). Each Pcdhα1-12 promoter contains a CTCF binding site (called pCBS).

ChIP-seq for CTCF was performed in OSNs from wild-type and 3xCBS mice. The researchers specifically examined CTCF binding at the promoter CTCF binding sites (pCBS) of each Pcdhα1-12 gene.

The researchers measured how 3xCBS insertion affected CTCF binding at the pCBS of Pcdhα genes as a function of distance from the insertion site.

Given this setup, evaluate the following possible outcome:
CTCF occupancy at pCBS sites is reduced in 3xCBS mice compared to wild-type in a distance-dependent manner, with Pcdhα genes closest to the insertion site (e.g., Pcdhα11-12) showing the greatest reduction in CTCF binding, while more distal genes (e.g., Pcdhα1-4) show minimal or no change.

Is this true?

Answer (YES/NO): YES